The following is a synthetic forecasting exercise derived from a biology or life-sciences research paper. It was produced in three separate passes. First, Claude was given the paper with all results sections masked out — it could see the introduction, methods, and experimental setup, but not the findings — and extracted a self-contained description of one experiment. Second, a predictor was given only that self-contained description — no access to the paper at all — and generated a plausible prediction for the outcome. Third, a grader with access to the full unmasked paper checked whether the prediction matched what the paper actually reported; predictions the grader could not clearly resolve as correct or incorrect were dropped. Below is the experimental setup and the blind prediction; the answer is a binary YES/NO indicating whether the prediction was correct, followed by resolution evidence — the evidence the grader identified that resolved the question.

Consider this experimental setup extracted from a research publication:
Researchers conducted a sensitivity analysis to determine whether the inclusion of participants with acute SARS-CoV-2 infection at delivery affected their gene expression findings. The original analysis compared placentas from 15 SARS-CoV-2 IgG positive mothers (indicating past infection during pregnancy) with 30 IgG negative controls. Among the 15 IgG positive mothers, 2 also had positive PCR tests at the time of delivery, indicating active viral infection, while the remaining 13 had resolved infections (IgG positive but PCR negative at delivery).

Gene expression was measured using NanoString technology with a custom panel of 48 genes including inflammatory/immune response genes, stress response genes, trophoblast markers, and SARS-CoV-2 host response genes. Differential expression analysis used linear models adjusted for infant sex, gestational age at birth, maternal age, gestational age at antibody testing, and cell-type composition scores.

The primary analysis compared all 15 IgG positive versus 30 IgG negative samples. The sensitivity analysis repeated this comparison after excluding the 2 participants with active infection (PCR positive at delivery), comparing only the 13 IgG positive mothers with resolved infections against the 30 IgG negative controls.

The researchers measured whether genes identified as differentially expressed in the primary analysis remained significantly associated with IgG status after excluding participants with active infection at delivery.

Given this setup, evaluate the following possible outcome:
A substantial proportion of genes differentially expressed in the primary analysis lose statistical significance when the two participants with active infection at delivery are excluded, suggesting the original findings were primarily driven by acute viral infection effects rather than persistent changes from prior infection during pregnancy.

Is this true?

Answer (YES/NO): NO